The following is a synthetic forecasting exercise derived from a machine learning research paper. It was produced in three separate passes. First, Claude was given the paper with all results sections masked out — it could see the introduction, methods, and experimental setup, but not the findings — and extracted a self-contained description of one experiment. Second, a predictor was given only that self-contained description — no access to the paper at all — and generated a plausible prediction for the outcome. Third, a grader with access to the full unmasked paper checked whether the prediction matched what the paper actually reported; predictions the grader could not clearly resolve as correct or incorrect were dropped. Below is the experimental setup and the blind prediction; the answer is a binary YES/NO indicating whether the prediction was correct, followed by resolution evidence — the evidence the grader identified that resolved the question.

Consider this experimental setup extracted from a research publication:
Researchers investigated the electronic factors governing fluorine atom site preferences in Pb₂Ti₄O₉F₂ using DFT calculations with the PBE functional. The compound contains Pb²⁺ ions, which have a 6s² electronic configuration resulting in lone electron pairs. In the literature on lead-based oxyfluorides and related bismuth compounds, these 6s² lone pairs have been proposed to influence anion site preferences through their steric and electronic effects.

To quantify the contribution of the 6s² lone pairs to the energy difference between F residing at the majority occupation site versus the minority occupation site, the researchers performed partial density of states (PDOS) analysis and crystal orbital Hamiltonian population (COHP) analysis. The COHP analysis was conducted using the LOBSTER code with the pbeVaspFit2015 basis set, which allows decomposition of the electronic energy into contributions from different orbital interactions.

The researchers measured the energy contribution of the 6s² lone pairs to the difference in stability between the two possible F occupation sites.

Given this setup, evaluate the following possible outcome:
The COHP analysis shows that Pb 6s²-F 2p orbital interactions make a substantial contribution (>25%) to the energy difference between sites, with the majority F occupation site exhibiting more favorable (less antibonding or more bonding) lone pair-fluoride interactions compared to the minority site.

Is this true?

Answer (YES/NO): NO